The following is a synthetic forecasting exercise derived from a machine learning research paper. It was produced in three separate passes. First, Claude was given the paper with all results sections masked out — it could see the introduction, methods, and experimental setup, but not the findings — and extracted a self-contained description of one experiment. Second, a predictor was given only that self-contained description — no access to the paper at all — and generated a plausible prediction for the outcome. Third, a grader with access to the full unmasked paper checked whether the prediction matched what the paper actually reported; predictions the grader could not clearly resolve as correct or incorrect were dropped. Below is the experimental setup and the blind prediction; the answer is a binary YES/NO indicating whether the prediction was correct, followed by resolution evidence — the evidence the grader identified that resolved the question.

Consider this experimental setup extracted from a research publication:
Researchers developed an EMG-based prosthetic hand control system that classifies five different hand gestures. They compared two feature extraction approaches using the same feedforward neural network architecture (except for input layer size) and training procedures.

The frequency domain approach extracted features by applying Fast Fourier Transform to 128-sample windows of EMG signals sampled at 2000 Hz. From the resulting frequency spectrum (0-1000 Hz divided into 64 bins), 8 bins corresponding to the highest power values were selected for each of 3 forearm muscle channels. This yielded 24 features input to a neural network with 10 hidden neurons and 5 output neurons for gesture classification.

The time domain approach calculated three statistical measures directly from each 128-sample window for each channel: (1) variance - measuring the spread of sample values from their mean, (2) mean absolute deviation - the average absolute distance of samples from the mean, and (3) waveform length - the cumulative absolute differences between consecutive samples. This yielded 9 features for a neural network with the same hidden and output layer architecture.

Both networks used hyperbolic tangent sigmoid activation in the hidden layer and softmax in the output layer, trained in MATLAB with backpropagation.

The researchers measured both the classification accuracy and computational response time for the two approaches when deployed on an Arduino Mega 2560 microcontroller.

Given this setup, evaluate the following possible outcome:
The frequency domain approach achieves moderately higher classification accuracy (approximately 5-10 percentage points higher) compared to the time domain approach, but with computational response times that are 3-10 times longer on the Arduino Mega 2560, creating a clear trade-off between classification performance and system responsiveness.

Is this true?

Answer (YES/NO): NO